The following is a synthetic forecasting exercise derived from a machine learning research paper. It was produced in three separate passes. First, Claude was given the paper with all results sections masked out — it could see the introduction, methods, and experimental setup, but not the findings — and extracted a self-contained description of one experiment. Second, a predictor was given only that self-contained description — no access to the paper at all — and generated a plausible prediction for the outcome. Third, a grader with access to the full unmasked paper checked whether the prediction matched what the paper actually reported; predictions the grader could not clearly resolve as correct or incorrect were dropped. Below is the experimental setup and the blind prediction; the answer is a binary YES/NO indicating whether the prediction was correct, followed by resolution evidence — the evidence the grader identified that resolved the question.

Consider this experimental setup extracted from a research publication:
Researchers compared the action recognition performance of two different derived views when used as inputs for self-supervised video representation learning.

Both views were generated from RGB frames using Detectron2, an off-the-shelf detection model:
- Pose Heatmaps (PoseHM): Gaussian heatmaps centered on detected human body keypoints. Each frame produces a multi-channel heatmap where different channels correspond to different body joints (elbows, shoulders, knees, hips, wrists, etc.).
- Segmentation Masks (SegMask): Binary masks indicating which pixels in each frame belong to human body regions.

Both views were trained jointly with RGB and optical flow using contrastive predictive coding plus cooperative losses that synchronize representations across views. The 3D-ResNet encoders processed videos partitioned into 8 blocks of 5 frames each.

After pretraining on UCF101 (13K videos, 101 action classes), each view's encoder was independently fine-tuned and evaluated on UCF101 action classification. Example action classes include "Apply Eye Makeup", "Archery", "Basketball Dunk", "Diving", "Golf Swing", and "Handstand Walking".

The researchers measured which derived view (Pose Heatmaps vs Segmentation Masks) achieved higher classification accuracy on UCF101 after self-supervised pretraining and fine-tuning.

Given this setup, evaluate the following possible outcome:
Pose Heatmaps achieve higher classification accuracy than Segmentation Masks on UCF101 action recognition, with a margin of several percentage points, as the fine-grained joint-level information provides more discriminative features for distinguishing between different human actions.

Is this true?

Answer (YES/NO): NO